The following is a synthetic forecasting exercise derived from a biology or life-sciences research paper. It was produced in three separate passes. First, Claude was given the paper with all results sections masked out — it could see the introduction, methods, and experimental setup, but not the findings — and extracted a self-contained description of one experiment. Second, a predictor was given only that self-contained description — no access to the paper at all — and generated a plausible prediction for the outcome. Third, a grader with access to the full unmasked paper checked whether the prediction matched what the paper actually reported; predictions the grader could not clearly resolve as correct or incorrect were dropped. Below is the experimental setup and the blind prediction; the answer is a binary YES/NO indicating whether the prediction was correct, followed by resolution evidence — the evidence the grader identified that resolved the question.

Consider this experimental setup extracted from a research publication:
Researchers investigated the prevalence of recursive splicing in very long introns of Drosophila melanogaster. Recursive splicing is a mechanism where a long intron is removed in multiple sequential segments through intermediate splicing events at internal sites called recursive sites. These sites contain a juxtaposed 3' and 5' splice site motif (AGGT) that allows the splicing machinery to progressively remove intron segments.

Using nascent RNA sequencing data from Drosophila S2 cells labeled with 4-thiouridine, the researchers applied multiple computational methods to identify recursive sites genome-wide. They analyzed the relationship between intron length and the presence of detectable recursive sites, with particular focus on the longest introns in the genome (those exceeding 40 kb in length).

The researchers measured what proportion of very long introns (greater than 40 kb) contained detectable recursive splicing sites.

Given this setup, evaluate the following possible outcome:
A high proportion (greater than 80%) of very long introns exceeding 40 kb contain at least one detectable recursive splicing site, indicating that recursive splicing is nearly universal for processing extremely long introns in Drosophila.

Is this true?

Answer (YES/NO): NO